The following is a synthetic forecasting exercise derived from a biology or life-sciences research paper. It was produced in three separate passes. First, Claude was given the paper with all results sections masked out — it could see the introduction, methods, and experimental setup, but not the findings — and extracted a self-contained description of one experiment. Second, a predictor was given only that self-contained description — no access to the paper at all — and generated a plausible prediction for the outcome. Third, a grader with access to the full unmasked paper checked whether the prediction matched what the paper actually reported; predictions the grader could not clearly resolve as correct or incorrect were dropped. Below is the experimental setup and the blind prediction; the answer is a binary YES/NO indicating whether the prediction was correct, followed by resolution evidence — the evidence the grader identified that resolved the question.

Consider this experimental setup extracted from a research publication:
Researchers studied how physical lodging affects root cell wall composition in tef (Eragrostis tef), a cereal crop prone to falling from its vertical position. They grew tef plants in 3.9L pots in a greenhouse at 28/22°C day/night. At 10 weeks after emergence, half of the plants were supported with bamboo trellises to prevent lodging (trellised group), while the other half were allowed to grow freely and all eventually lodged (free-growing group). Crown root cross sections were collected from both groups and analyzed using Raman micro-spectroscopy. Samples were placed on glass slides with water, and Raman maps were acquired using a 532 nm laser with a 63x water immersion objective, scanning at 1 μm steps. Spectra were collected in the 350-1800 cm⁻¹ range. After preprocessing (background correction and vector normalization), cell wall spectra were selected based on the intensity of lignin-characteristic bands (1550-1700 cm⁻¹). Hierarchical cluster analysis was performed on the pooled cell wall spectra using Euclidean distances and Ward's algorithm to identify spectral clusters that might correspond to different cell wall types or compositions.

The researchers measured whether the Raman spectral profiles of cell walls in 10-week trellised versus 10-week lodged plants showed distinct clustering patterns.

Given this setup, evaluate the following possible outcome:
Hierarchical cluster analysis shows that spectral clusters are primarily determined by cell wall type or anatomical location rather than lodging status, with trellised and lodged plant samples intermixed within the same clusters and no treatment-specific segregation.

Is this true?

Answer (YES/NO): YES